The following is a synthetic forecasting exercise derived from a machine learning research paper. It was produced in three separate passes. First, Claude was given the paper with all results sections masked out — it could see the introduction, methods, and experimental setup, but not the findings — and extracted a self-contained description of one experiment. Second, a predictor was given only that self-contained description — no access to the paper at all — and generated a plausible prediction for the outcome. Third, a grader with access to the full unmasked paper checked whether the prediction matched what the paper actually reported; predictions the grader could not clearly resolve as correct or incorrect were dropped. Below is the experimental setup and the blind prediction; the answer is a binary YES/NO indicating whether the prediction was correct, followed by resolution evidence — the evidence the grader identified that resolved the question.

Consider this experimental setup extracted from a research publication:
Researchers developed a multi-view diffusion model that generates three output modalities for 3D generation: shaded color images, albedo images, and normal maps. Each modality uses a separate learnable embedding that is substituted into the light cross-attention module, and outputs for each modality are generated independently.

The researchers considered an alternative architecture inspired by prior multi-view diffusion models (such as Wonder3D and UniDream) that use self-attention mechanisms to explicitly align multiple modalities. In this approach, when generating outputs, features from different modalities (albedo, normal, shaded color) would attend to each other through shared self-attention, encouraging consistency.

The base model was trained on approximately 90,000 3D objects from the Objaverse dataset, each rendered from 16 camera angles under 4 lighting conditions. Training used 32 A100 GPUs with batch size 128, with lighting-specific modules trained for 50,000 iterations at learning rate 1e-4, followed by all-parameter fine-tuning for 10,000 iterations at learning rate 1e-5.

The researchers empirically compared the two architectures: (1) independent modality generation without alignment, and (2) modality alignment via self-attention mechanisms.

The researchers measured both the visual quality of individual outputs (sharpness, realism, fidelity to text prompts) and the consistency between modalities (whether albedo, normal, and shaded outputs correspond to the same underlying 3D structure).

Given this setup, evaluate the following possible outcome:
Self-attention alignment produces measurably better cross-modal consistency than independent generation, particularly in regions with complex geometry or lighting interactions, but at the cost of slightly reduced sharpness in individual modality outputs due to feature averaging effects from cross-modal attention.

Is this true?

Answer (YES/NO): NO